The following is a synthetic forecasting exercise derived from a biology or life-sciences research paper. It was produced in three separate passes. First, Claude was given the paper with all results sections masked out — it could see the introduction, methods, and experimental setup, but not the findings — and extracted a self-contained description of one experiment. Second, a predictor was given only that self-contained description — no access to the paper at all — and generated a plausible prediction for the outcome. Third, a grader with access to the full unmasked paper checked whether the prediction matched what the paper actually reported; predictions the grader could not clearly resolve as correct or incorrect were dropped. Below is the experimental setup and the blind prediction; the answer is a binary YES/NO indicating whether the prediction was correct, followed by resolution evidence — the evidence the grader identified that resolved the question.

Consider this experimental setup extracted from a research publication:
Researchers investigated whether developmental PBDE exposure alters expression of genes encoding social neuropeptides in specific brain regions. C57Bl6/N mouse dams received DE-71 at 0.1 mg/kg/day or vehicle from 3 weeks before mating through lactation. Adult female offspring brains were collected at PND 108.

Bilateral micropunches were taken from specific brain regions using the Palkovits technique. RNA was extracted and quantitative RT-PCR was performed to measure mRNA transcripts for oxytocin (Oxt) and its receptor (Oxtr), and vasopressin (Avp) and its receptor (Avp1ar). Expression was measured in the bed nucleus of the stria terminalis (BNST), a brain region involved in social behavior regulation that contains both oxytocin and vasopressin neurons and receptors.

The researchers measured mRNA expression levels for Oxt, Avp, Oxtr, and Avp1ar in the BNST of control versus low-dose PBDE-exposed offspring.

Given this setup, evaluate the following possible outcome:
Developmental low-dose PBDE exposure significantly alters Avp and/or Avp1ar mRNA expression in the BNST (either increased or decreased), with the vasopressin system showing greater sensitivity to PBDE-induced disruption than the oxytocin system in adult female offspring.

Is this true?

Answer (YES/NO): NO